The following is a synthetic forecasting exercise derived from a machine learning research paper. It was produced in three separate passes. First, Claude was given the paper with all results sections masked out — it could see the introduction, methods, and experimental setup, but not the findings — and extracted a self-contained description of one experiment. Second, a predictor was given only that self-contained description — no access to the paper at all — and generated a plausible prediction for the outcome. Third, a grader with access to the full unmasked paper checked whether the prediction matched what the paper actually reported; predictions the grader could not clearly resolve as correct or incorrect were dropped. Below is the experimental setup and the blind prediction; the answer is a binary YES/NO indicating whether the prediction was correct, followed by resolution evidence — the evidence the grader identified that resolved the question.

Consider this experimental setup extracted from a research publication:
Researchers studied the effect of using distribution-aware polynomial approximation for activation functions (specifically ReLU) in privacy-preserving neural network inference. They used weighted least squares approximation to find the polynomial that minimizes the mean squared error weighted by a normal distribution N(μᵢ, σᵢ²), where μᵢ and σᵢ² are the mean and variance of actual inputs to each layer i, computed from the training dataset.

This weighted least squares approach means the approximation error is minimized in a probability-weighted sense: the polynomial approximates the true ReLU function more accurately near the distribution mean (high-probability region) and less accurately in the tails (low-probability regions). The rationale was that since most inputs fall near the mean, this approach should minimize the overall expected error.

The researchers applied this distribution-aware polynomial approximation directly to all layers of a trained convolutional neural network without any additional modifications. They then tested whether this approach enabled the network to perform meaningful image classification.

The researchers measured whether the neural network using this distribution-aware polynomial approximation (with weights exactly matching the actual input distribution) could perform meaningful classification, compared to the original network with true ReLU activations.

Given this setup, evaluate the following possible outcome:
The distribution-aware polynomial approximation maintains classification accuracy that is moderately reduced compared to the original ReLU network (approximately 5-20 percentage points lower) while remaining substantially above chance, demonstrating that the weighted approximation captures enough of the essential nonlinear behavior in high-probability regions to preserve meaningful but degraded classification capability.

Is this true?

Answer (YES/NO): NO